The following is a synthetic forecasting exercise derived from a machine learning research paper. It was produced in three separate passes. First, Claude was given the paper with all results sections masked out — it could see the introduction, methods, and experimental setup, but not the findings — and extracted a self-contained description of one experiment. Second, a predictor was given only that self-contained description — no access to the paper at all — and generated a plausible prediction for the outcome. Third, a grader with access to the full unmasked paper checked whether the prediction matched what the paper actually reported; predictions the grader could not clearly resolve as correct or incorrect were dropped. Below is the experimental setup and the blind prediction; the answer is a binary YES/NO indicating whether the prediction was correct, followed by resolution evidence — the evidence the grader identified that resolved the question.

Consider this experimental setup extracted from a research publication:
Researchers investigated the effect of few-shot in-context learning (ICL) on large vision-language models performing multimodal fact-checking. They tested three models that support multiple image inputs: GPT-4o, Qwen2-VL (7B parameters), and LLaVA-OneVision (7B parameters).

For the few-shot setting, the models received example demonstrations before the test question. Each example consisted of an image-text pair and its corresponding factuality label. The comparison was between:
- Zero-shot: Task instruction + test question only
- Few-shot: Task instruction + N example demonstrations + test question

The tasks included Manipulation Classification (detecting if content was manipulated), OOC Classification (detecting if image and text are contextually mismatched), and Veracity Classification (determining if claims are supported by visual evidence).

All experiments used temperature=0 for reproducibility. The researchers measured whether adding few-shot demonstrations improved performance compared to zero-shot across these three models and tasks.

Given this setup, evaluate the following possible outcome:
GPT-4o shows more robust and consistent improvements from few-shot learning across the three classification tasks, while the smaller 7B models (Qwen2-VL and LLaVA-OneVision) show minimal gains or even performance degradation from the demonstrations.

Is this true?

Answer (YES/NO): NO